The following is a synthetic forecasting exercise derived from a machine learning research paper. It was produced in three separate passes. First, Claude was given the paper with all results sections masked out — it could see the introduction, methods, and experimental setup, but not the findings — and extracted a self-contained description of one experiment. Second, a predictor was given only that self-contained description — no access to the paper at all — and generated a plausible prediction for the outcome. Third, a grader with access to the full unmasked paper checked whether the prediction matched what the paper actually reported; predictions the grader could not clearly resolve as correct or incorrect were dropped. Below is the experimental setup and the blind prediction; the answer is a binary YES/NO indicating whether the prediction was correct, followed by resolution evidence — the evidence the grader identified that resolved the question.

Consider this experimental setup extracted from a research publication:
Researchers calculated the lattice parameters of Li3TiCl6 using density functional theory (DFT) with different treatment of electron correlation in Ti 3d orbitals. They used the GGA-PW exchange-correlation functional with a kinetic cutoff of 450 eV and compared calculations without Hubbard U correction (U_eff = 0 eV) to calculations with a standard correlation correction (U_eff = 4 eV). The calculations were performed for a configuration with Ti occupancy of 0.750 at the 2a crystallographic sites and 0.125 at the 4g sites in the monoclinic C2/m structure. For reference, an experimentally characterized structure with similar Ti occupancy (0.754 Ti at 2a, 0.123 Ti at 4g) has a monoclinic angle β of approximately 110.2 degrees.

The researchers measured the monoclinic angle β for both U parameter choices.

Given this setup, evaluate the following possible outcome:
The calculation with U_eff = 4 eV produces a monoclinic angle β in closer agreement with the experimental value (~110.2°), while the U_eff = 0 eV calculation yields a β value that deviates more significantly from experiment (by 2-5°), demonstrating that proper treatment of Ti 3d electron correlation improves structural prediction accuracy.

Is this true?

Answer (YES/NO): NO